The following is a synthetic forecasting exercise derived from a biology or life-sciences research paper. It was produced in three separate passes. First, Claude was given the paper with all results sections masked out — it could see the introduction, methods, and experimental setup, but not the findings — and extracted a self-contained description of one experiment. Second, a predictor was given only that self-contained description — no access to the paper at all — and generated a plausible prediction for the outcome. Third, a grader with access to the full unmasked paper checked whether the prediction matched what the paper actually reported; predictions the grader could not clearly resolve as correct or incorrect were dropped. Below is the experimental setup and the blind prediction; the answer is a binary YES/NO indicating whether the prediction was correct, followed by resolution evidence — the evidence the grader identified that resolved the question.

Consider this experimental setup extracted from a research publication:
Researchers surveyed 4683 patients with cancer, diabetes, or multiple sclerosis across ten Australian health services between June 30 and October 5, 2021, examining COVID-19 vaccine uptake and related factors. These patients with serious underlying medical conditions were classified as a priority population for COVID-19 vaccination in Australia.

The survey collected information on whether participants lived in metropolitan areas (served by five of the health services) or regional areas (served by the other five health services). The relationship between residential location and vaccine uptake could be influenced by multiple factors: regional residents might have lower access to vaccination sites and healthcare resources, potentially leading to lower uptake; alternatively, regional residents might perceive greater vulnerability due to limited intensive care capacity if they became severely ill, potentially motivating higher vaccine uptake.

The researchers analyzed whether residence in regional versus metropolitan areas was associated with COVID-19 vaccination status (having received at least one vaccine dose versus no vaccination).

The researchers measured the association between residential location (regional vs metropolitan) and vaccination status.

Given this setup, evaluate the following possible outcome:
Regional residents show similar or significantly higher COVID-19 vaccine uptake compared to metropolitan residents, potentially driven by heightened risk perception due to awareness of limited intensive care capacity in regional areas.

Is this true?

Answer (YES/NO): NO